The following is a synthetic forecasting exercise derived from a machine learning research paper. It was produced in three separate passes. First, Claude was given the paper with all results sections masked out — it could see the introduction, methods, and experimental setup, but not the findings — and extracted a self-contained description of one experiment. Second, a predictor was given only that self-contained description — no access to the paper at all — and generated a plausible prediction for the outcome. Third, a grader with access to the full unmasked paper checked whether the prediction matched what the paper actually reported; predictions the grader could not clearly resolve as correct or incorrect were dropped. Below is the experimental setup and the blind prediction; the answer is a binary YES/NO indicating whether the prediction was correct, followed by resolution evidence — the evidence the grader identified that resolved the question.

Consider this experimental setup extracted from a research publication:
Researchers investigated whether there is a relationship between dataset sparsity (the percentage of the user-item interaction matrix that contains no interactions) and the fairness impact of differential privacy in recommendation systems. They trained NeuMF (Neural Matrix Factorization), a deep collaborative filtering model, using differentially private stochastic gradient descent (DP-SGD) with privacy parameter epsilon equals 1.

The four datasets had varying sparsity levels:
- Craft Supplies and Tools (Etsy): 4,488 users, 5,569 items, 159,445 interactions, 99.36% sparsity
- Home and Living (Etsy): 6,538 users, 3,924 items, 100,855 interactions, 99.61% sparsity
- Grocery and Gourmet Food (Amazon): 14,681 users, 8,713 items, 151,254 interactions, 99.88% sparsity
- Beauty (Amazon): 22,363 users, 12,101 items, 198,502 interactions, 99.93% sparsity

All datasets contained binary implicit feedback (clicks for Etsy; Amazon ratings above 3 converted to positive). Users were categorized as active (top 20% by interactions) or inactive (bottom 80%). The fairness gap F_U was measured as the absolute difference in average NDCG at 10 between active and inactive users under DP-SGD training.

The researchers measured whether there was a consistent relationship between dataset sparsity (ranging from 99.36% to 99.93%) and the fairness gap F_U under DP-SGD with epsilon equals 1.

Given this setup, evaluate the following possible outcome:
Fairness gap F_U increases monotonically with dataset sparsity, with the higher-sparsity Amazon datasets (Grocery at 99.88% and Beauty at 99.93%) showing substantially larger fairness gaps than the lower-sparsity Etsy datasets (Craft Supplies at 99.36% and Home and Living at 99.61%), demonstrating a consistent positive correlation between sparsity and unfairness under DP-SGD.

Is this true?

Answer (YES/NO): NO